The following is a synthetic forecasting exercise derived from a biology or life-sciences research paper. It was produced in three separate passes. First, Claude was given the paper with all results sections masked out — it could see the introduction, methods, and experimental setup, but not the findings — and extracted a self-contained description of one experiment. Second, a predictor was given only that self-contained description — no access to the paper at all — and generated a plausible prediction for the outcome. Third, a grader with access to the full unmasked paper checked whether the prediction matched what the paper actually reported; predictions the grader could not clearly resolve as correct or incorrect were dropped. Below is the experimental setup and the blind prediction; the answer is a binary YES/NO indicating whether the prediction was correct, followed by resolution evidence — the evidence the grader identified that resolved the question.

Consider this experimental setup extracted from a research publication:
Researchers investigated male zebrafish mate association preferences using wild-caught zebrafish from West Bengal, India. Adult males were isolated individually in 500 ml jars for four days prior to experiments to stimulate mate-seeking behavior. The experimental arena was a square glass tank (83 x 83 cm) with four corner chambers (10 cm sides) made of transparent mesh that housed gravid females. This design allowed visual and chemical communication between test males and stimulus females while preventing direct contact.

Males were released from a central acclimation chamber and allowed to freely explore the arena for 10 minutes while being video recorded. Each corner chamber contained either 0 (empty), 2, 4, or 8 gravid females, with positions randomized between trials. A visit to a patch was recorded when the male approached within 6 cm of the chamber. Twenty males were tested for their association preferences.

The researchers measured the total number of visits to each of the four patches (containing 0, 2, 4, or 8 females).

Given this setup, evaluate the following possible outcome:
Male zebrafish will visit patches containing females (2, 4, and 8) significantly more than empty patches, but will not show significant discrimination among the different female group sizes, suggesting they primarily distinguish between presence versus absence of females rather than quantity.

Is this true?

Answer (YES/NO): YES